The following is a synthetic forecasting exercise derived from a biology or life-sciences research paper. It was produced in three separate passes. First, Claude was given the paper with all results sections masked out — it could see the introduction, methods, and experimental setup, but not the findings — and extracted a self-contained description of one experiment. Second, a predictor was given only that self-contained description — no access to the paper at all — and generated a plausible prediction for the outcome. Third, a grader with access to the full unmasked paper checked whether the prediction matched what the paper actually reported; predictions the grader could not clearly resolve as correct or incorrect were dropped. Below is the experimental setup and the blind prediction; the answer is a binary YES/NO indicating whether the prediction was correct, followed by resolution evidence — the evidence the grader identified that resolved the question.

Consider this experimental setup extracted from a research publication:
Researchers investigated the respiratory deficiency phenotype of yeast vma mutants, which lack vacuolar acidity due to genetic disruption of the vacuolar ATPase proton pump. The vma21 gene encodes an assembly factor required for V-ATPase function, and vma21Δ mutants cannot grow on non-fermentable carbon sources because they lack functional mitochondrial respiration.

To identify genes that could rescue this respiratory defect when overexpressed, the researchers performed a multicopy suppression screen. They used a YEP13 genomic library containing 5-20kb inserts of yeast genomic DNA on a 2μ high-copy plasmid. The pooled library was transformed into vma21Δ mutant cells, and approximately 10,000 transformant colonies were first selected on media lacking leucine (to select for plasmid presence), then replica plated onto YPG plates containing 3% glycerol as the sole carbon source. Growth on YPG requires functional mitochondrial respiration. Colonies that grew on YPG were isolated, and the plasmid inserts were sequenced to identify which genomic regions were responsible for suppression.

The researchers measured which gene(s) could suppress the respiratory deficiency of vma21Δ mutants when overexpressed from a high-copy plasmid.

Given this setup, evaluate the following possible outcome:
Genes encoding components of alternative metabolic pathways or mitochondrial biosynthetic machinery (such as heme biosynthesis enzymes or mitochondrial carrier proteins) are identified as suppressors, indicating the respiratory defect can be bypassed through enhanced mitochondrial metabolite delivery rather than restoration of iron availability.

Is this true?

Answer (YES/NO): NO